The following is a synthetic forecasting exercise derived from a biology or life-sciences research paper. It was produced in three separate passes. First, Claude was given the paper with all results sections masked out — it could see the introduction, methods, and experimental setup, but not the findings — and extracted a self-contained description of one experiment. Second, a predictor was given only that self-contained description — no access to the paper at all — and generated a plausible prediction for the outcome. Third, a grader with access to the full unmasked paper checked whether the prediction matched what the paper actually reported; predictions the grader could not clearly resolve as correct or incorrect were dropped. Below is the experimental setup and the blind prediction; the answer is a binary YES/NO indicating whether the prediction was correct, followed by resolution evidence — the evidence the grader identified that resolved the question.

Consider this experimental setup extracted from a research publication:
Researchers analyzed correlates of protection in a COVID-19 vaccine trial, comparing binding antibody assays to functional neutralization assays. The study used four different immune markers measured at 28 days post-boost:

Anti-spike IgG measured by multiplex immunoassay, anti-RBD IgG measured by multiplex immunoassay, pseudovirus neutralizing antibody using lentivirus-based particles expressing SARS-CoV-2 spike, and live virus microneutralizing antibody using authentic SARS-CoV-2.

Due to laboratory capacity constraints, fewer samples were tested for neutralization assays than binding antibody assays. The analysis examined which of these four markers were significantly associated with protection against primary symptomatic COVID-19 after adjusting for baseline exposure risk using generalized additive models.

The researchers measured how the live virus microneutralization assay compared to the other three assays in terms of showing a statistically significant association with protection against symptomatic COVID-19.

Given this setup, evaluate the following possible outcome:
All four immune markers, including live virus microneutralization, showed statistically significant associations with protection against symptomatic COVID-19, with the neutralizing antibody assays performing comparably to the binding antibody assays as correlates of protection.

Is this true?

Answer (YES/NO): NO